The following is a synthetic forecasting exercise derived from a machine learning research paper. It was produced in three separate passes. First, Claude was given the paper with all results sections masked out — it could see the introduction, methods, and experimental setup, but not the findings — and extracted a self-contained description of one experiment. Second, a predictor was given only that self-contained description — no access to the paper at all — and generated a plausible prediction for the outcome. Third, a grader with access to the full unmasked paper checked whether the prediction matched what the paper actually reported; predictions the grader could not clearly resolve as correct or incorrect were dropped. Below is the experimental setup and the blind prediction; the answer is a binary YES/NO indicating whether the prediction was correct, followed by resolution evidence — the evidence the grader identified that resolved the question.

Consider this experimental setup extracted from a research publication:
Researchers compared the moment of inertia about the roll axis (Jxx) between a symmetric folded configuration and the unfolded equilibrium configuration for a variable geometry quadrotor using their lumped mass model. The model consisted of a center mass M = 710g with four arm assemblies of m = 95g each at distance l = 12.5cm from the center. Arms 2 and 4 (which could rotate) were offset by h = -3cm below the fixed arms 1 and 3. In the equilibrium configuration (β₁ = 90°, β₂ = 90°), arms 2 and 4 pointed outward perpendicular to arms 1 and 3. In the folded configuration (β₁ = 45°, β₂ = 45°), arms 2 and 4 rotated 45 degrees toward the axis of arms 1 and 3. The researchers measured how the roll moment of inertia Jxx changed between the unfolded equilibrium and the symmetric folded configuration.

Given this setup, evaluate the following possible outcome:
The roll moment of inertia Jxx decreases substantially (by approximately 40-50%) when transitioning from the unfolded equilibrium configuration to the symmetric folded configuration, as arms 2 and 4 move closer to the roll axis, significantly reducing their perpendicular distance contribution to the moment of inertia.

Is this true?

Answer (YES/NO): NO